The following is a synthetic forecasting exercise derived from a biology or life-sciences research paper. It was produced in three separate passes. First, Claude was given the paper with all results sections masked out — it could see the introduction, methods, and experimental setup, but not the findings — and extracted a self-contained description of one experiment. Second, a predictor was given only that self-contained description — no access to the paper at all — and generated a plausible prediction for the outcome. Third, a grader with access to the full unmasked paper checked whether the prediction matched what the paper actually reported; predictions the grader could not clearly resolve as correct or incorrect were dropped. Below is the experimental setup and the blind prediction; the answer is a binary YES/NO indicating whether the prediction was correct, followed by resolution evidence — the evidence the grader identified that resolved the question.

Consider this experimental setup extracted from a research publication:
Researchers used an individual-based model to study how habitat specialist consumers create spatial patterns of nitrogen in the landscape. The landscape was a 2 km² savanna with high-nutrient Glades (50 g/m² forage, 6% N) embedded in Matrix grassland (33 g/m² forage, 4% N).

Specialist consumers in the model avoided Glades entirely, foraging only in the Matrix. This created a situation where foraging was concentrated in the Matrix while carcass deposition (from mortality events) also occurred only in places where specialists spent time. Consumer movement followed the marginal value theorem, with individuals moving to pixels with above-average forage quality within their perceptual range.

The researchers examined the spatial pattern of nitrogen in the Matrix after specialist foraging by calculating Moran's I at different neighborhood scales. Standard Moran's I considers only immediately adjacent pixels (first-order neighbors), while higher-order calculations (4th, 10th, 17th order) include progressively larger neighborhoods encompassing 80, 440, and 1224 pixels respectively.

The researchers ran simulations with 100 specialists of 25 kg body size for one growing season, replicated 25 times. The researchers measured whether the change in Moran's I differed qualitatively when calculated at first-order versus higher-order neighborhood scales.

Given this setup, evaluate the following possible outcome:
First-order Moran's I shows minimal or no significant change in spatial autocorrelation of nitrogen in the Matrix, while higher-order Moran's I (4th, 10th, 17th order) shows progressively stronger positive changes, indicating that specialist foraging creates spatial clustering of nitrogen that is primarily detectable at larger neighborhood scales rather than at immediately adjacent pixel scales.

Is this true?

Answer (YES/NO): NO